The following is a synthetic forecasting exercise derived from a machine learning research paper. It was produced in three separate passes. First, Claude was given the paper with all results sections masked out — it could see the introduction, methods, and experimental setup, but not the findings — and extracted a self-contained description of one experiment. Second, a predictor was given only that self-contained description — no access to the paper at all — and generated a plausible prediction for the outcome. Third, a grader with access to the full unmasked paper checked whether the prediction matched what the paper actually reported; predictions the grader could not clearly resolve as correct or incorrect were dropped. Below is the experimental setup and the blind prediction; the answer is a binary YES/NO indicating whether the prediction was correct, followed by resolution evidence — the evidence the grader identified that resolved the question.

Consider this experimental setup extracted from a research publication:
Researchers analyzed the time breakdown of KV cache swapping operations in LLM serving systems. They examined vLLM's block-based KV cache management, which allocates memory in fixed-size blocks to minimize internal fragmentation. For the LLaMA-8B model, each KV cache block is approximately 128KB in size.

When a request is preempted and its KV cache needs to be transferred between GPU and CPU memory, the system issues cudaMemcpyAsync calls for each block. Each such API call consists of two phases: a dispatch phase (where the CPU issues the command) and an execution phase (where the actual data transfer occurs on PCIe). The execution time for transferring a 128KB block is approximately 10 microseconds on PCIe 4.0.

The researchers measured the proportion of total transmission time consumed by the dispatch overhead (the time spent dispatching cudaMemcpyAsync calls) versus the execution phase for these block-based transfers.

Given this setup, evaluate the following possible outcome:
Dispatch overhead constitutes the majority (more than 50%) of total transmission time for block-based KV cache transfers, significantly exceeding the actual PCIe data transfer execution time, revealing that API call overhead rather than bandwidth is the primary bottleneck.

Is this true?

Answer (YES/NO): YES